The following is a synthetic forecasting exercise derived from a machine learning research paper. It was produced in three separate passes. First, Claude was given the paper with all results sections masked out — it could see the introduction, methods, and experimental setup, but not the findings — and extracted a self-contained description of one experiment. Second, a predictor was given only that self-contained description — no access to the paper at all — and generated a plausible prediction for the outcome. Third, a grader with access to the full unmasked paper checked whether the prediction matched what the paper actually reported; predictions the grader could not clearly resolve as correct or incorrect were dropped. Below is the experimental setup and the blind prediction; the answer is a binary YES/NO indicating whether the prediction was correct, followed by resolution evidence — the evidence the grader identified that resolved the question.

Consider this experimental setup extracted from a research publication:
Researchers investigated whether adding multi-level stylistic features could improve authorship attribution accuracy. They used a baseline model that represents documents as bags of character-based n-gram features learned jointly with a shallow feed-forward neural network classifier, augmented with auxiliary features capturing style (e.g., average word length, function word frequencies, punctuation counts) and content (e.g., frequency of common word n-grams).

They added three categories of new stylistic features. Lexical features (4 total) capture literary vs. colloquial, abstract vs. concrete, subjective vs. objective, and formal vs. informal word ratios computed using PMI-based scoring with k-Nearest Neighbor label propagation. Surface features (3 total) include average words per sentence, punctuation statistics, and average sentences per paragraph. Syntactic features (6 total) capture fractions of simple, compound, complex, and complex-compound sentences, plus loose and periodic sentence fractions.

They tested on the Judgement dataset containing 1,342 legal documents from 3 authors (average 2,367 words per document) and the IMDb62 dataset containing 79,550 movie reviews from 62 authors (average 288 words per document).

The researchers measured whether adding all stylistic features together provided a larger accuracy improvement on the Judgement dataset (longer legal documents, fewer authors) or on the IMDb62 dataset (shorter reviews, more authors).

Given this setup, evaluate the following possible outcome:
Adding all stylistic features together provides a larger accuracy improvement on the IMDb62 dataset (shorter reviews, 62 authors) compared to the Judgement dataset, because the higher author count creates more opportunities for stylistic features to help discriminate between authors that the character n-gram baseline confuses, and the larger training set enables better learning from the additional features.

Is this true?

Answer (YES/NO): NO